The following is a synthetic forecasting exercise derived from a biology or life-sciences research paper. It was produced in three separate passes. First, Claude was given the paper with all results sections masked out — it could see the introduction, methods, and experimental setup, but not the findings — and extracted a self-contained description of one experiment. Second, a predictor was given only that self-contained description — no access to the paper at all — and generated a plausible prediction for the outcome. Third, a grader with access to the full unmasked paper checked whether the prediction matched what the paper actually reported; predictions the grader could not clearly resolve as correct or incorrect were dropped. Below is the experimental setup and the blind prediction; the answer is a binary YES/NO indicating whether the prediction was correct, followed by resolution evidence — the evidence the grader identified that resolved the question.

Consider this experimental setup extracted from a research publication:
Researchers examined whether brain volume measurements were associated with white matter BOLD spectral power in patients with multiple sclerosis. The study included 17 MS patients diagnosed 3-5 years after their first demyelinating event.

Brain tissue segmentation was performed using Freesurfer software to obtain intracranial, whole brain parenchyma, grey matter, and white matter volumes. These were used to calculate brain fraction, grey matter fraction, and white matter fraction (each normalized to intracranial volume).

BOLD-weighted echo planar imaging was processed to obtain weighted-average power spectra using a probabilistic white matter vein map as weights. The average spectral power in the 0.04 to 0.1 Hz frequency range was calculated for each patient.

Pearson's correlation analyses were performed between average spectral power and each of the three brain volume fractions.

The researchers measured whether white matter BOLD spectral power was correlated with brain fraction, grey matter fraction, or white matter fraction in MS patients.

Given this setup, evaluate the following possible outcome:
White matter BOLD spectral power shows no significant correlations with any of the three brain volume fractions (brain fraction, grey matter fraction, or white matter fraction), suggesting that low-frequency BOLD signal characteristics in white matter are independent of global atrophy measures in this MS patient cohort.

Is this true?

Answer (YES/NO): YES